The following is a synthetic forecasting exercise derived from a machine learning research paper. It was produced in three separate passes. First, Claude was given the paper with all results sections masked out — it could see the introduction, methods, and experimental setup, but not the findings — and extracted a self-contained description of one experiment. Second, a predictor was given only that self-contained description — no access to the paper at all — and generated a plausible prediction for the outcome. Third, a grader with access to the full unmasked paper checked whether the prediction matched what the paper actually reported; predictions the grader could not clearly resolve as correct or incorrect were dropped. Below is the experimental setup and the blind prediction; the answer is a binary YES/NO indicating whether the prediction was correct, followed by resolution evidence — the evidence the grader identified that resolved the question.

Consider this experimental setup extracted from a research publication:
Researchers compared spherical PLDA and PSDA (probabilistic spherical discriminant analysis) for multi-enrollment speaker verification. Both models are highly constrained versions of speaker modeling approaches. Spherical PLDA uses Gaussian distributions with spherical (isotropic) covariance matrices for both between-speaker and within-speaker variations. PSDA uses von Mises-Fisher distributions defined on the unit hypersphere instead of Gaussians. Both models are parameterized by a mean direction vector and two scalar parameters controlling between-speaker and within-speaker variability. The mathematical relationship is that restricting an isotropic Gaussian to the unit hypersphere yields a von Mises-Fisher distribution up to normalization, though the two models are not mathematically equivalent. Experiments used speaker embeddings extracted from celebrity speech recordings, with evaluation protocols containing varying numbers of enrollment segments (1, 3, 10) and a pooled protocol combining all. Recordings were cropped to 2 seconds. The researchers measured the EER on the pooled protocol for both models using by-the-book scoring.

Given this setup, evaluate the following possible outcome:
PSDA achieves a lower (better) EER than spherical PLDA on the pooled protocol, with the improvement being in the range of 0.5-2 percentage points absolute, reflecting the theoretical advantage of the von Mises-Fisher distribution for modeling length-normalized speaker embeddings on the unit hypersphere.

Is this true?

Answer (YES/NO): NO